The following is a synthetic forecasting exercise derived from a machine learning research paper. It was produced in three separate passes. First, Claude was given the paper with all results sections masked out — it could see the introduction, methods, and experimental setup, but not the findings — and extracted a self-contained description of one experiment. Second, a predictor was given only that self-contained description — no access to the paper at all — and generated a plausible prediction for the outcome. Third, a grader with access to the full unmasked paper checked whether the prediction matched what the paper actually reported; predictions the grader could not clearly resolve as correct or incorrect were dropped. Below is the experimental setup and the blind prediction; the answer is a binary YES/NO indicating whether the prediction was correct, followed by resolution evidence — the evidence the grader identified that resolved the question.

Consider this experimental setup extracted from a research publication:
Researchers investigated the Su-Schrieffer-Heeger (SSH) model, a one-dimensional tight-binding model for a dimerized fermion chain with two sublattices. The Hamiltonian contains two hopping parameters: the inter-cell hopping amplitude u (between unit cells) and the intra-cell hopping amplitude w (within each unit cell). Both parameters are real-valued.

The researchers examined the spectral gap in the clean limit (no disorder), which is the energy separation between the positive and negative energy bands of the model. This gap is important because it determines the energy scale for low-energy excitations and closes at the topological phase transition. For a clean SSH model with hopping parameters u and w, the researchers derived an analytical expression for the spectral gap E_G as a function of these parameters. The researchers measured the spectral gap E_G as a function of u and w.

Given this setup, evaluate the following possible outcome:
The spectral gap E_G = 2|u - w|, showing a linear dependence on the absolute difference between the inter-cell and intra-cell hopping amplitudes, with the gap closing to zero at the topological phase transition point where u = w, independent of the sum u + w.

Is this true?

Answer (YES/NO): YES